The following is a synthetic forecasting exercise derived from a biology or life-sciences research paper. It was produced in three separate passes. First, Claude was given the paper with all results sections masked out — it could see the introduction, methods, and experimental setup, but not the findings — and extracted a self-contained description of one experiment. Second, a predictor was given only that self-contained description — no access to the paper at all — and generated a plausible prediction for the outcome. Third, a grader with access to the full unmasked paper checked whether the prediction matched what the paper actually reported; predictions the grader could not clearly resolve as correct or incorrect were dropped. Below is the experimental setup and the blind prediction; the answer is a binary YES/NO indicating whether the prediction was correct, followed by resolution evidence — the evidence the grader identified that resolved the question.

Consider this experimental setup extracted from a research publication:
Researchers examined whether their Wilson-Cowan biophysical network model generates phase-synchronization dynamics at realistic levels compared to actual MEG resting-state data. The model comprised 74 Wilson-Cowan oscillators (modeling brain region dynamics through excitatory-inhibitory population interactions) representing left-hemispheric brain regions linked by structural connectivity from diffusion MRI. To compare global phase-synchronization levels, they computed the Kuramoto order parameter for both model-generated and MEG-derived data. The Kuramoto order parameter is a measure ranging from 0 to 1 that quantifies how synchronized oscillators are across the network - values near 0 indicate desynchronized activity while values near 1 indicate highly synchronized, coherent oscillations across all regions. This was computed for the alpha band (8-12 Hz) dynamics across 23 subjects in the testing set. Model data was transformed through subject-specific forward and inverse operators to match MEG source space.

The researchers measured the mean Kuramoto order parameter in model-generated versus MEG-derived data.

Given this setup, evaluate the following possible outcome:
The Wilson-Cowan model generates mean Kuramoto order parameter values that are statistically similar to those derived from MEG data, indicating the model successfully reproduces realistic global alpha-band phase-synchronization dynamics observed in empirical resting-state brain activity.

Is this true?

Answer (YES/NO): YES